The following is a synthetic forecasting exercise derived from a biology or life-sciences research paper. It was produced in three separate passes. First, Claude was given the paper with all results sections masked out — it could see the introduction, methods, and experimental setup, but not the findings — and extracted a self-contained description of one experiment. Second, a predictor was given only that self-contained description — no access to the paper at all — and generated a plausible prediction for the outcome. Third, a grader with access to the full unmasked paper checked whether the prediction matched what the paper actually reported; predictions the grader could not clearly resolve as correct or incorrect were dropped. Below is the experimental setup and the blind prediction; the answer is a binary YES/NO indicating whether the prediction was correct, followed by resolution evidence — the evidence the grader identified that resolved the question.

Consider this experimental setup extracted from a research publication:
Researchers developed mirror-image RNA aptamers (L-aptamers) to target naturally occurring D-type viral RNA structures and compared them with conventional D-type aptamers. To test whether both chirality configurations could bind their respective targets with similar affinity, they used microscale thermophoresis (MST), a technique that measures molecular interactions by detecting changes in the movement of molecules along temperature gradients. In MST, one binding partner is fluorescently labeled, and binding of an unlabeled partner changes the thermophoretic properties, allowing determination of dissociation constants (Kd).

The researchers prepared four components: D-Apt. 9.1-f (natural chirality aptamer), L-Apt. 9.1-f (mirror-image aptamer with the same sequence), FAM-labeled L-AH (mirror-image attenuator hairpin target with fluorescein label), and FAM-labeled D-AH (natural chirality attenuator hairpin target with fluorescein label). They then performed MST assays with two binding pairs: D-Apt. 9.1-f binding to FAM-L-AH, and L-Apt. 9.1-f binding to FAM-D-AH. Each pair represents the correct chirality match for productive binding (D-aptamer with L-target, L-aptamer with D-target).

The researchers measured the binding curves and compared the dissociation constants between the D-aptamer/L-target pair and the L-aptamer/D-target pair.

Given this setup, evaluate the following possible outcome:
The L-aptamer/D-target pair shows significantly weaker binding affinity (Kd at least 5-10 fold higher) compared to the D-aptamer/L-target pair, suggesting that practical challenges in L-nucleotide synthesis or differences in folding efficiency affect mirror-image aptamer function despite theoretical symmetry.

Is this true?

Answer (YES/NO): NO